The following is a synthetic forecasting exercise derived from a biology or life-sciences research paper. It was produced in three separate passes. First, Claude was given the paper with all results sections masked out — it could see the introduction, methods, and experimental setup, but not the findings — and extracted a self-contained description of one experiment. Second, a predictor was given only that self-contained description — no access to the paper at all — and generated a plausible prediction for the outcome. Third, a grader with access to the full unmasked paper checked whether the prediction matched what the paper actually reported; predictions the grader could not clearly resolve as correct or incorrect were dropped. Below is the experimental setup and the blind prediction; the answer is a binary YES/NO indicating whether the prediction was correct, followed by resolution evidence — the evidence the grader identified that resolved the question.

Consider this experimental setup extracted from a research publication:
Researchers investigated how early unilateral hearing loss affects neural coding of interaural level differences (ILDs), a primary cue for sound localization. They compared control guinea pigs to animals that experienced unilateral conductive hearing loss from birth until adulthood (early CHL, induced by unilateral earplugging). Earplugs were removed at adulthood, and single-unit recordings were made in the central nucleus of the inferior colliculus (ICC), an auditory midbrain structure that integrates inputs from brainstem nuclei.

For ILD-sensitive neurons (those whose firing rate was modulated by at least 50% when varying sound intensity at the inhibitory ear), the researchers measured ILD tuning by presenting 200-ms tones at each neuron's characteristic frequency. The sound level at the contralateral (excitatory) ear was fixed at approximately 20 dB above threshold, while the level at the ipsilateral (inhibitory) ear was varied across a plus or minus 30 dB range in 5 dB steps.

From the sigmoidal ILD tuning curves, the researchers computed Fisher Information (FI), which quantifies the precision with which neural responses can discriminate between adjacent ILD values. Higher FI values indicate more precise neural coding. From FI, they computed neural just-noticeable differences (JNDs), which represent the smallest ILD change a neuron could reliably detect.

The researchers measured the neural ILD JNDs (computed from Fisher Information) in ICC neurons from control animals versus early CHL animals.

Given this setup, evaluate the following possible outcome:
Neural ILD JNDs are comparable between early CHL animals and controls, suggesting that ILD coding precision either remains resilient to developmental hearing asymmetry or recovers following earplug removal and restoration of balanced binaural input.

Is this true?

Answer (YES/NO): NO